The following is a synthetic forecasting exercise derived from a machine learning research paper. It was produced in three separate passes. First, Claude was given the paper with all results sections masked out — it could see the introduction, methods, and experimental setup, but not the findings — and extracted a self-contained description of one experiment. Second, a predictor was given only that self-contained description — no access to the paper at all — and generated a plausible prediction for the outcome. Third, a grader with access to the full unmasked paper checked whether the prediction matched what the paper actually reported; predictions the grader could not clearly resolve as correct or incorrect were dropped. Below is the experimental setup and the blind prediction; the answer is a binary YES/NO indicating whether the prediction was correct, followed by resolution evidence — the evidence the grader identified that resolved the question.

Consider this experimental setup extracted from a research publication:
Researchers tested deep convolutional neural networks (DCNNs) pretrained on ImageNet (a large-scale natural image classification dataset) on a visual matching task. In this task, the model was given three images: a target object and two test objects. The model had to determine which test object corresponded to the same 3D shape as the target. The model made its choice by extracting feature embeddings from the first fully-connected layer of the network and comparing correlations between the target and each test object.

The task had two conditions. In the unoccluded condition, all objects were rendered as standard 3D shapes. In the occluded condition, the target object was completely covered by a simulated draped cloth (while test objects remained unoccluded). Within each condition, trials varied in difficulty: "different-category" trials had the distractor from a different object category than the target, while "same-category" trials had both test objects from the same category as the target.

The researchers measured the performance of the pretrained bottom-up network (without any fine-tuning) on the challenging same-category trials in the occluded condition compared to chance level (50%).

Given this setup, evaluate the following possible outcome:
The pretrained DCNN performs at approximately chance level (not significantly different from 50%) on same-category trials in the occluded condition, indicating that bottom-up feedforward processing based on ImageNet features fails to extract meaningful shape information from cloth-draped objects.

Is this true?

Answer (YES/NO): YES